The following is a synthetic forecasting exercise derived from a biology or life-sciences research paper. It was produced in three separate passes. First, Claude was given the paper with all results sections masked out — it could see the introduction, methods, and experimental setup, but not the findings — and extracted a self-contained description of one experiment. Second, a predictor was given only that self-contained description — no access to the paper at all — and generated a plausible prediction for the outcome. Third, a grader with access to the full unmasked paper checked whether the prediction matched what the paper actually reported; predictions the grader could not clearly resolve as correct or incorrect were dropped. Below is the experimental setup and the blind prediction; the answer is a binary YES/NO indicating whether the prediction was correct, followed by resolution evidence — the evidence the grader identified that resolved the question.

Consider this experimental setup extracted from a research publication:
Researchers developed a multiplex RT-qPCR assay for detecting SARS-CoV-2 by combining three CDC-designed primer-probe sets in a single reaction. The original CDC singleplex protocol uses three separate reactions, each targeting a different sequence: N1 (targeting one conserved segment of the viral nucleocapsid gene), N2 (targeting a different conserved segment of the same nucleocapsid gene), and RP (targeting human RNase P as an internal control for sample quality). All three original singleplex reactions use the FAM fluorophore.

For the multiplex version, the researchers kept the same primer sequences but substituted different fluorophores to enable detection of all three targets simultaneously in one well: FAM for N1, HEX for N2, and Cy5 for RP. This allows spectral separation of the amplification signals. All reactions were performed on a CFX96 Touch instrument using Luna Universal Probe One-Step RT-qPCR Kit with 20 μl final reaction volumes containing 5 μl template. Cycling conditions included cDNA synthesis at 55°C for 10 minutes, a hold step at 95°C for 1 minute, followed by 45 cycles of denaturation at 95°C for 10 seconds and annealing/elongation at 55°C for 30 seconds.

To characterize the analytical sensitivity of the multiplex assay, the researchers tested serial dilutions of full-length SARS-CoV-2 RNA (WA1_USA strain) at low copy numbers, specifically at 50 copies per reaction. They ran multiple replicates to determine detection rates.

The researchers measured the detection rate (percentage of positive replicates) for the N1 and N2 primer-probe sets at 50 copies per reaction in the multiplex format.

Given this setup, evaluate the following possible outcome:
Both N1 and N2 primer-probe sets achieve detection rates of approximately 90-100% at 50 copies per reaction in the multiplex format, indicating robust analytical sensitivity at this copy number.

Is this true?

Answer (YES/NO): NO